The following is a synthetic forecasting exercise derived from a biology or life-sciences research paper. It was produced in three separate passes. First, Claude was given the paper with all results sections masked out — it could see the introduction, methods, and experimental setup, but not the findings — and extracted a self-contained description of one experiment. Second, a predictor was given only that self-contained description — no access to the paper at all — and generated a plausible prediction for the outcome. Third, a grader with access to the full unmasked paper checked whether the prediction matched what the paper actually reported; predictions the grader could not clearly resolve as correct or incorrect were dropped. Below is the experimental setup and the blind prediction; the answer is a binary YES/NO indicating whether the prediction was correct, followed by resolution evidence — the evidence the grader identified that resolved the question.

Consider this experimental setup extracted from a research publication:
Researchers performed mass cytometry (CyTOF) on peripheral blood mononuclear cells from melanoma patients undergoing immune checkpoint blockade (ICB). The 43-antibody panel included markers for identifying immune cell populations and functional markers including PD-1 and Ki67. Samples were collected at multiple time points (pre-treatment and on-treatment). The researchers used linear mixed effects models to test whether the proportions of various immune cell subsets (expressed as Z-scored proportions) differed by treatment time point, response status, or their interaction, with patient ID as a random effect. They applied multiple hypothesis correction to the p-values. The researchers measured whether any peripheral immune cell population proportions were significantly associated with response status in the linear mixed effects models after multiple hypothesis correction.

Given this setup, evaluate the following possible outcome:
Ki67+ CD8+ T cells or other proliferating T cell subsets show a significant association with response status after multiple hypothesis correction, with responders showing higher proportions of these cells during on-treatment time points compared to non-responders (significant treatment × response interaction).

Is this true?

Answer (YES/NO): NO